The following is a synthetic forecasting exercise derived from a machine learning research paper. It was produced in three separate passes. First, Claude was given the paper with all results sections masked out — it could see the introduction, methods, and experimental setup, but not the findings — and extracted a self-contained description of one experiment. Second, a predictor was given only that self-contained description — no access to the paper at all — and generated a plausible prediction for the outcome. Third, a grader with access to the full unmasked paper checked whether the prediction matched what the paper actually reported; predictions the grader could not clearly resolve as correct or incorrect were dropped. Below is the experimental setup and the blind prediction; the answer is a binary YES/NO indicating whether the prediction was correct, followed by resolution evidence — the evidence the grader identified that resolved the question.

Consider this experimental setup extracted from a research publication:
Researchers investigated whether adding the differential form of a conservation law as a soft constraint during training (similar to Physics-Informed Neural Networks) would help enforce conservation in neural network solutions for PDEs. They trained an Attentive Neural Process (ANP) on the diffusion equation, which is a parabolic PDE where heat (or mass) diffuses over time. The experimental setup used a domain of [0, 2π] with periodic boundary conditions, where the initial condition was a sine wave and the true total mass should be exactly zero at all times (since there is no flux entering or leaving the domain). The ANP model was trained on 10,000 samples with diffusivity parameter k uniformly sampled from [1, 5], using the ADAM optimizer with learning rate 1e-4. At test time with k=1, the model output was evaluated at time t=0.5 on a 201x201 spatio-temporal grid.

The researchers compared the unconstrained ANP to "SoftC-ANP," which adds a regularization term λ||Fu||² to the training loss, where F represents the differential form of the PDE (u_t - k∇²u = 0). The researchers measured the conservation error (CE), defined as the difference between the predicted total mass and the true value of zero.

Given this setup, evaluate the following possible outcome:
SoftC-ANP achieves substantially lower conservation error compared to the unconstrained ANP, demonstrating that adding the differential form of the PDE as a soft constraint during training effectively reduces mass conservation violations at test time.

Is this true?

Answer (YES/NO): NO